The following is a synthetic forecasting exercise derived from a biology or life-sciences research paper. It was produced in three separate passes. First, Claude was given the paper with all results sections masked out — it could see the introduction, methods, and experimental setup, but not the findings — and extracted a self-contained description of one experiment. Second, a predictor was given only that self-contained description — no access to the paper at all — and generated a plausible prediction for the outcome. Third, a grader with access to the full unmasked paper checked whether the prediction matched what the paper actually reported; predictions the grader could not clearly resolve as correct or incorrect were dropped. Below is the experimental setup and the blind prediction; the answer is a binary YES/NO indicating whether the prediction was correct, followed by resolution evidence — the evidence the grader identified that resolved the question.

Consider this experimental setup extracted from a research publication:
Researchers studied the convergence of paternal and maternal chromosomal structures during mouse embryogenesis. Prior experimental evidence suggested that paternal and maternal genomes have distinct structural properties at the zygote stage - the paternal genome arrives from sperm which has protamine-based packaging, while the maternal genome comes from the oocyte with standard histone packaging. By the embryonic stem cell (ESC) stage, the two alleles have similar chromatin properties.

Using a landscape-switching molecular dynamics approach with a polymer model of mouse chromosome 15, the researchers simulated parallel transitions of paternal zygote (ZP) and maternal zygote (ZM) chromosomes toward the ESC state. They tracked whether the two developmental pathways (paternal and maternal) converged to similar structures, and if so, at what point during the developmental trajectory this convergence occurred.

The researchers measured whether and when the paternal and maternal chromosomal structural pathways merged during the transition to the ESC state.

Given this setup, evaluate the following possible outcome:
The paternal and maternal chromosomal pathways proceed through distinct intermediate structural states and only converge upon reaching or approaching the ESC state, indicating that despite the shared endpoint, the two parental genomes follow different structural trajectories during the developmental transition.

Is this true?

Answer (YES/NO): NO